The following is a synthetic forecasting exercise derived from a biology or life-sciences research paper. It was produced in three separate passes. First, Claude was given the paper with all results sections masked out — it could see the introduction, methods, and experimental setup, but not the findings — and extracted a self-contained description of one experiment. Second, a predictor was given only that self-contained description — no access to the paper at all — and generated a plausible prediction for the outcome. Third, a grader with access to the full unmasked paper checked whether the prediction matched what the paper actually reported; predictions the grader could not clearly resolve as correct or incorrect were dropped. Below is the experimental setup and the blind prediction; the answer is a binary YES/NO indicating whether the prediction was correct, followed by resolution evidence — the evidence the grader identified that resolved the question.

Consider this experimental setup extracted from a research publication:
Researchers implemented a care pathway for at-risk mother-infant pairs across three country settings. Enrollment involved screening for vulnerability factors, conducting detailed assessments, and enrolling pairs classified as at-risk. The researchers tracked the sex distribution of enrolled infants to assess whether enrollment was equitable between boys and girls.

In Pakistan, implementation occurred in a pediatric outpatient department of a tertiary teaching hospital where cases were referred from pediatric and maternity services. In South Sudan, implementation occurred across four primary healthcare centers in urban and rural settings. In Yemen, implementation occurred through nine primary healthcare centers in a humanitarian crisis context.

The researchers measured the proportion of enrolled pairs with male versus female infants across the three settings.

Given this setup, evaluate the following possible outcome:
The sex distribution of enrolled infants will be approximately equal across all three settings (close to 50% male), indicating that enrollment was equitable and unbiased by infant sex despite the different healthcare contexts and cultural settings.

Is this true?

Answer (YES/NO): NO